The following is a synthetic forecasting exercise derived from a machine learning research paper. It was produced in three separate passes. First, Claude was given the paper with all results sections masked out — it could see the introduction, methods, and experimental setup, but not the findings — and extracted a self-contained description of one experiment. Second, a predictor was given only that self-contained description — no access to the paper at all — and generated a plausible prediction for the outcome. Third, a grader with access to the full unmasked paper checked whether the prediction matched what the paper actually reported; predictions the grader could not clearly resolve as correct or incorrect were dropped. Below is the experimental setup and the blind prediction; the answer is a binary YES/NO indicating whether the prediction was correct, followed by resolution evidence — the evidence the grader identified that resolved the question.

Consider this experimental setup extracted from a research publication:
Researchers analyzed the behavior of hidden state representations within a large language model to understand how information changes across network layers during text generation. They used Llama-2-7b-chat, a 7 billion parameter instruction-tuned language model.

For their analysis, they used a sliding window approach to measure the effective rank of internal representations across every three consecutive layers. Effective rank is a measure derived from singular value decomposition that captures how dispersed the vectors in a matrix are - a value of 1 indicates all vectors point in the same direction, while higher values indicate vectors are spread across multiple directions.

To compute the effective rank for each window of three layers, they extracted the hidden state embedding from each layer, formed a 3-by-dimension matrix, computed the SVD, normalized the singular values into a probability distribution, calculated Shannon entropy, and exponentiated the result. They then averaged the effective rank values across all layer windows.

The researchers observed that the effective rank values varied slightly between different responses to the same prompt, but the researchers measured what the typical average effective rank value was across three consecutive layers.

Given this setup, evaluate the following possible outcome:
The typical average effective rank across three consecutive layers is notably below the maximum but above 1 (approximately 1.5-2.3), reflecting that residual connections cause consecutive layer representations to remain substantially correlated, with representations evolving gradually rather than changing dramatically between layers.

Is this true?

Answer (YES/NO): YES